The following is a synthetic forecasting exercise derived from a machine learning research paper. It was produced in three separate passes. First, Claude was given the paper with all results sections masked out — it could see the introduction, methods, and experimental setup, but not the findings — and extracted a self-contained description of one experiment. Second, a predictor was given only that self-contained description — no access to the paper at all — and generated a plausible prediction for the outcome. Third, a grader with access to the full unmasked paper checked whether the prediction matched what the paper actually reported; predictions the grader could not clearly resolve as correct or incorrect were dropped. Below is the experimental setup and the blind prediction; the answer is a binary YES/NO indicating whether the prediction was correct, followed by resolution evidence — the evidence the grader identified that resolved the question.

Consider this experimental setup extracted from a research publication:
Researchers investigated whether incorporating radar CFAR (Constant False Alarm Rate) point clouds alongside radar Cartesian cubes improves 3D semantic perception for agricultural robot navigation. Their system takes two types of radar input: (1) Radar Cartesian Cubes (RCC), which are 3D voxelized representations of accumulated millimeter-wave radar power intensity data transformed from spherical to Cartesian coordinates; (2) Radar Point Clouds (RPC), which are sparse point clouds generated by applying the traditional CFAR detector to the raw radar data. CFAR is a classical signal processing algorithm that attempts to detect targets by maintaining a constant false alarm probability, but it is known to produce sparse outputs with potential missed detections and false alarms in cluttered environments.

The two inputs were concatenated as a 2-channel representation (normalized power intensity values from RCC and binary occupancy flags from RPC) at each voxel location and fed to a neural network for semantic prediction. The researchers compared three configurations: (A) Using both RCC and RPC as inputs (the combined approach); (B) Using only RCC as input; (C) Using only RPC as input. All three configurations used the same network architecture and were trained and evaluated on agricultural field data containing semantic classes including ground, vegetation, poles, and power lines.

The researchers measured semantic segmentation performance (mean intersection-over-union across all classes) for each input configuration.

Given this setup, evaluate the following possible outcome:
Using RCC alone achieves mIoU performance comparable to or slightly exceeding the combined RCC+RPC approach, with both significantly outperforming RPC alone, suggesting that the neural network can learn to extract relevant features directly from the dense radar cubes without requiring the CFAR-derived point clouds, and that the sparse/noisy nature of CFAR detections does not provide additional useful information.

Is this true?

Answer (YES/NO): NO